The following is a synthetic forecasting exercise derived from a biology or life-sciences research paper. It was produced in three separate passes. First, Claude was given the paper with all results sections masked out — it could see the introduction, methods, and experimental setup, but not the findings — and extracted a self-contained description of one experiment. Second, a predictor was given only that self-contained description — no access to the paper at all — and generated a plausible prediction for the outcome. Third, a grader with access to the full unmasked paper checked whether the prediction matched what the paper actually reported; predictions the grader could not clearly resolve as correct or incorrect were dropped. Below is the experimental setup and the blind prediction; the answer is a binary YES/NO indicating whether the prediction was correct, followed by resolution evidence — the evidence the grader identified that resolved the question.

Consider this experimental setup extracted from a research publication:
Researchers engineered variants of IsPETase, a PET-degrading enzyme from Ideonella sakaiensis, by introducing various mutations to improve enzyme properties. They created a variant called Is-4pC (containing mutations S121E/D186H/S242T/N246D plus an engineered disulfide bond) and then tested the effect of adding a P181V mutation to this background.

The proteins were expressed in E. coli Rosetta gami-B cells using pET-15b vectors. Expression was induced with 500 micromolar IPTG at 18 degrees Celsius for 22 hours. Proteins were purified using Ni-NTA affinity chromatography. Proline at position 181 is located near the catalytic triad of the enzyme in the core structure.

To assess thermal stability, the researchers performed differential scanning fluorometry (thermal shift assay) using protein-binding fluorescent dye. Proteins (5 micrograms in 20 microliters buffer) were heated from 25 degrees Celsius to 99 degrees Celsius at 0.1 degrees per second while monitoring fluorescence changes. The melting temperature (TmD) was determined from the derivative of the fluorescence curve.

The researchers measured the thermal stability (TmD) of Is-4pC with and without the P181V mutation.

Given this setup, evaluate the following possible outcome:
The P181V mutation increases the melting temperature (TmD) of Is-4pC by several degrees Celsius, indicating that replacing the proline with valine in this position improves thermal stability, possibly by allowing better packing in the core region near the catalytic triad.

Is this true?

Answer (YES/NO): NO